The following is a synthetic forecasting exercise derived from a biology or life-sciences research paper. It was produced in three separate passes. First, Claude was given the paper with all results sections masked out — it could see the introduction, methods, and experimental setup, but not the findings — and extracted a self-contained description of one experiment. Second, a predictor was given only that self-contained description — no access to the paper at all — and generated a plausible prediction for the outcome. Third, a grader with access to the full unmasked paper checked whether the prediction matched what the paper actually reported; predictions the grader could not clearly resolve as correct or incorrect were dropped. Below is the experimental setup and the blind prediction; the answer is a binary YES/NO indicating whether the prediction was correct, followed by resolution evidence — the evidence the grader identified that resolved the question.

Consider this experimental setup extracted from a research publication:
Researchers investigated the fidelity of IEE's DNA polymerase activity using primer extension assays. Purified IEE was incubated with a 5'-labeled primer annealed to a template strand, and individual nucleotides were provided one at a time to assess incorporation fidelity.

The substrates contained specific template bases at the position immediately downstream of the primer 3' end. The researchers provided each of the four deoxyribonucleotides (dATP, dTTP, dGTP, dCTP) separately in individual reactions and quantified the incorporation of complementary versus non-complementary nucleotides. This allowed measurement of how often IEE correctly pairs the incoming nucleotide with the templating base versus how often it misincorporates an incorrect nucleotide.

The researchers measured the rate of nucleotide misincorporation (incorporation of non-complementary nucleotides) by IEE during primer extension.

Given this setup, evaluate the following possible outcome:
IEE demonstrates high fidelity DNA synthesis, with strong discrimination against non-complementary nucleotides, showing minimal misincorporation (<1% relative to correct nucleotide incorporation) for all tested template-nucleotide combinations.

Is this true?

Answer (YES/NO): NO